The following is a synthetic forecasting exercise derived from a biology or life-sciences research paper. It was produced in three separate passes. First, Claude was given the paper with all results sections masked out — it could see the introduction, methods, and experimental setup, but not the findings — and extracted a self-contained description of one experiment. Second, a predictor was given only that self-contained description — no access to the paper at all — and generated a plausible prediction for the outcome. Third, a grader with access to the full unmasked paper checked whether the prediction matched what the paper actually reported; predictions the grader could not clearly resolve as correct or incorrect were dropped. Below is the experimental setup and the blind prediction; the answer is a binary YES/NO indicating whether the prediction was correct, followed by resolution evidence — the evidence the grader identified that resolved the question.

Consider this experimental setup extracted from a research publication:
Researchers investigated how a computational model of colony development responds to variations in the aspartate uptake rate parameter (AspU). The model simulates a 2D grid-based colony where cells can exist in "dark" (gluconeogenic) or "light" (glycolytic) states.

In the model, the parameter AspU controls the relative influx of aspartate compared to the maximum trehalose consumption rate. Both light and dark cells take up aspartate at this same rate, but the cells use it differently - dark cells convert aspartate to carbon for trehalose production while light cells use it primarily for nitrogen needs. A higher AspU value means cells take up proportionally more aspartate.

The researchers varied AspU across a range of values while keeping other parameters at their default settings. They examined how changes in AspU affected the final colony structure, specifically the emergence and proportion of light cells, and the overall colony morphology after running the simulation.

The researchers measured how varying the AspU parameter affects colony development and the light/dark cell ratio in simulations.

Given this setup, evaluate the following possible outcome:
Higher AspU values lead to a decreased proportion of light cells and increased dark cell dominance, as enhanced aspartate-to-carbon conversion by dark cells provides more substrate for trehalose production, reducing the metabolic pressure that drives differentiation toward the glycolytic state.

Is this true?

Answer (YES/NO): NO